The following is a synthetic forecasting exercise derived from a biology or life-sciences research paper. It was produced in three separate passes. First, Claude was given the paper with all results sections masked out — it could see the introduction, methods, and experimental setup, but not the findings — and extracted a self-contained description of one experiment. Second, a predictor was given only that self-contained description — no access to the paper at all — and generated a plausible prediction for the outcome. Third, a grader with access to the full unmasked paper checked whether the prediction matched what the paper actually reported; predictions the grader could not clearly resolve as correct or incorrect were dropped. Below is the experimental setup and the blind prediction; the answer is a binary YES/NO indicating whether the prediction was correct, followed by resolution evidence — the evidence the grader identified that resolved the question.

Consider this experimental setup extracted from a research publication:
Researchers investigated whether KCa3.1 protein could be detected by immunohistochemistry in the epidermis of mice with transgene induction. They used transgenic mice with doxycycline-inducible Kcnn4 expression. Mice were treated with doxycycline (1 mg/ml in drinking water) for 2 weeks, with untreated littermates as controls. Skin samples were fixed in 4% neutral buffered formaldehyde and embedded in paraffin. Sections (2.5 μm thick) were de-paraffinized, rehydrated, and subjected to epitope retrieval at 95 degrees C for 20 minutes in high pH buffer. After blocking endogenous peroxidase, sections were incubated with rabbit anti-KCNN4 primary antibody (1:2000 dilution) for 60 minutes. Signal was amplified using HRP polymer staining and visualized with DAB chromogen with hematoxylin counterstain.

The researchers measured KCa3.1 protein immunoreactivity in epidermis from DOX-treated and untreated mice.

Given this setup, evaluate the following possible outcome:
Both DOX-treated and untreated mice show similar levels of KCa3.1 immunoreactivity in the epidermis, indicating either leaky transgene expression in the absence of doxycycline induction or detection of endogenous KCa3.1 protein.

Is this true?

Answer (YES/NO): NO